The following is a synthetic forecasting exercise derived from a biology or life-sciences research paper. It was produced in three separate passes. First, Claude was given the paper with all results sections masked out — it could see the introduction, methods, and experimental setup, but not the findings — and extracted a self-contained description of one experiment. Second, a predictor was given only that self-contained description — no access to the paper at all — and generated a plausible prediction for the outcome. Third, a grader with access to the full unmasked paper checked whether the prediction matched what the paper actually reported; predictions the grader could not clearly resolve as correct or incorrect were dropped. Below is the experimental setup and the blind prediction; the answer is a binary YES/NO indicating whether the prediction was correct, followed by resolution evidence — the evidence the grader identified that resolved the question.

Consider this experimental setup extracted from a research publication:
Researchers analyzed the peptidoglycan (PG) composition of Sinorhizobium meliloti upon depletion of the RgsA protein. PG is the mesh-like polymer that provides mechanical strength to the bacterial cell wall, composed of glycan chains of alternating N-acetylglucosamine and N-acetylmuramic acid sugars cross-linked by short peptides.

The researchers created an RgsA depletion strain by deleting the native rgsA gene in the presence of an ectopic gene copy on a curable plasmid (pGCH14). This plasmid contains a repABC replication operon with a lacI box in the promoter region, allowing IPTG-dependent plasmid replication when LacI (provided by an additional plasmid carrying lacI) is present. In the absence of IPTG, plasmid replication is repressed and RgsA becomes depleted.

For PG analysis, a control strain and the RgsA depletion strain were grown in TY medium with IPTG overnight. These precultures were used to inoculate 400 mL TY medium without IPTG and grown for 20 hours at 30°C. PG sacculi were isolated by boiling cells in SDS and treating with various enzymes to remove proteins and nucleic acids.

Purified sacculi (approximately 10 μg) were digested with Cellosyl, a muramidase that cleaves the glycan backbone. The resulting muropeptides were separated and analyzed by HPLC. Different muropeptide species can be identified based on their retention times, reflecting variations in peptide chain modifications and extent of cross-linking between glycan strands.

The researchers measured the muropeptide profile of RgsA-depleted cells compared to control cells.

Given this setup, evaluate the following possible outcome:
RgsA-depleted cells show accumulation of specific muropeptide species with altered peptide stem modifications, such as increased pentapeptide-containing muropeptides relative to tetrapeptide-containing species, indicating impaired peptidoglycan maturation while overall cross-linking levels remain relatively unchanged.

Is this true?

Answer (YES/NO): NO